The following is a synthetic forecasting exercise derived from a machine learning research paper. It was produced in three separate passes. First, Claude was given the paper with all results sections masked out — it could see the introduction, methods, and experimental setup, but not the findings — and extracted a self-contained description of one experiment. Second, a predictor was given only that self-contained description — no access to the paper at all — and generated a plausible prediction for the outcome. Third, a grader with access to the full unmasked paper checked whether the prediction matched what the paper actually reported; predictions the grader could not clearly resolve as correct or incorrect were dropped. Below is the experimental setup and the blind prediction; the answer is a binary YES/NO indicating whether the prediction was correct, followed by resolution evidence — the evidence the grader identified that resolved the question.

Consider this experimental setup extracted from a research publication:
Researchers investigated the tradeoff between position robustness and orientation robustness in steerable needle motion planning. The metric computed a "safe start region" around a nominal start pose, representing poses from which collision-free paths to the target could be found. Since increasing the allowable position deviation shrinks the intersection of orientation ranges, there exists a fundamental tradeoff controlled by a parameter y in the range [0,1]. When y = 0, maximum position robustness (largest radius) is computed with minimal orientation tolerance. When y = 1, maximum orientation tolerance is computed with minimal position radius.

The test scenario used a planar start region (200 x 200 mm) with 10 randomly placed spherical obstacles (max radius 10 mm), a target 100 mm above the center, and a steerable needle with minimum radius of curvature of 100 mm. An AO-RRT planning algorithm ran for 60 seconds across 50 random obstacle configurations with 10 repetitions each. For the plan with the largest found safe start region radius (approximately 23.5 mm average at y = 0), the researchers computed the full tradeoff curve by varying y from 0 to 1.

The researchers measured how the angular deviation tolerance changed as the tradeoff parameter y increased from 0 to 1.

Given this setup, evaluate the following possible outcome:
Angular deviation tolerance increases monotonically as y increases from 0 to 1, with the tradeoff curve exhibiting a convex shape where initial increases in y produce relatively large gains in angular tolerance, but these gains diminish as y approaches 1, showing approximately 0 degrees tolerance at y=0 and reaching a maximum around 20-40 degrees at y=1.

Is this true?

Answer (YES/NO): NO